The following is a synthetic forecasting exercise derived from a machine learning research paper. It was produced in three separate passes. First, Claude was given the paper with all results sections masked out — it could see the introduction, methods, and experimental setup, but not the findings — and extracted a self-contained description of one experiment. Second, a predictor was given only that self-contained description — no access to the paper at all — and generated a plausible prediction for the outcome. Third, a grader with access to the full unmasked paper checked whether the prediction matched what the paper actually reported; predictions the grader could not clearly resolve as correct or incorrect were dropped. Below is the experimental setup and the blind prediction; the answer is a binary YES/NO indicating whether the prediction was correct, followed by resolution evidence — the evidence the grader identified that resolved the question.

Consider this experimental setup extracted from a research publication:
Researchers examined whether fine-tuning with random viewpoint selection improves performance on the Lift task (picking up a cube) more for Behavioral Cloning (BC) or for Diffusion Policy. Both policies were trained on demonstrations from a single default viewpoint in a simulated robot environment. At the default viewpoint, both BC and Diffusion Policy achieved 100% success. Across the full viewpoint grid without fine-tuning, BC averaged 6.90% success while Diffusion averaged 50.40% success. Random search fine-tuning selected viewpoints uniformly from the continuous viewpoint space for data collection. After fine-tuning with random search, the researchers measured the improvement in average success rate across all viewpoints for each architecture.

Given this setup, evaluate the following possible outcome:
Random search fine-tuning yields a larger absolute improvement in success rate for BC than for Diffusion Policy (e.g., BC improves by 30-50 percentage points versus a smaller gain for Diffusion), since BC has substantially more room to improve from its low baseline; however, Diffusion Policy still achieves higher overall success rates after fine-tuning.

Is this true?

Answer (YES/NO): NO